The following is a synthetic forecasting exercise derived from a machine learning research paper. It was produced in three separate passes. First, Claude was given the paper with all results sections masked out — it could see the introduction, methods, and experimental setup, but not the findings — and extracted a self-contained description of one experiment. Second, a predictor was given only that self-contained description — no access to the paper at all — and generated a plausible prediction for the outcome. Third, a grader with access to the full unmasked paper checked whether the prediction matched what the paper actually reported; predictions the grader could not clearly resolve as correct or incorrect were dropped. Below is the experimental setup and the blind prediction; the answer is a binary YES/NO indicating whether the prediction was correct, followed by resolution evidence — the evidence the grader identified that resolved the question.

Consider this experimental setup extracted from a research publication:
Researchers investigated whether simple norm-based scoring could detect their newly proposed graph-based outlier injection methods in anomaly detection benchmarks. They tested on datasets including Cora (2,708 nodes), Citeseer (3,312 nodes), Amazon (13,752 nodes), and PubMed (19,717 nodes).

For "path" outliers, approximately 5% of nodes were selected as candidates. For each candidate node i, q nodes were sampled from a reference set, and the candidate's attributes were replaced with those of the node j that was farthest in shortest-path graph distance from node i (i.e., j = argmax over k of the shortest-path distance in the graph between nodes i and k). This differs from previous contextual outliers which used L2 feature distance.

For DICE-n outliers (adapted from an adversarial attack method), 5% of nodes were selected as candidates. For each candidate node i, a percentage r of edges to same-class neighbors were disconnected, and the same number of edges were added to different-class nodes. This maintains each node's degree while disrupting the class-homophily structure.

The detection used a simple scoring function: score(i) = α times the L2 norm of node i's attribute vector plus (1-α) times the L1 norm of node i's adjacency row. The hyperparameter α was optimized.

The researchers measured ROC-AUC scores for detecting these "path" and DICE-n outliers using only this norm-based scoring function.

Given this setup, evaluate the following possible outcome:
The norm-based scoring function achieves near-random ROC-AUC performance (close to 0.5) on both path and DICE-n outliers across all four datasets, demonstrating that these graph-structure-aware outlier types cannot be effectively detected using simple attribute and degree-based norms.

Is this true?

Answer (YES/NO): YES